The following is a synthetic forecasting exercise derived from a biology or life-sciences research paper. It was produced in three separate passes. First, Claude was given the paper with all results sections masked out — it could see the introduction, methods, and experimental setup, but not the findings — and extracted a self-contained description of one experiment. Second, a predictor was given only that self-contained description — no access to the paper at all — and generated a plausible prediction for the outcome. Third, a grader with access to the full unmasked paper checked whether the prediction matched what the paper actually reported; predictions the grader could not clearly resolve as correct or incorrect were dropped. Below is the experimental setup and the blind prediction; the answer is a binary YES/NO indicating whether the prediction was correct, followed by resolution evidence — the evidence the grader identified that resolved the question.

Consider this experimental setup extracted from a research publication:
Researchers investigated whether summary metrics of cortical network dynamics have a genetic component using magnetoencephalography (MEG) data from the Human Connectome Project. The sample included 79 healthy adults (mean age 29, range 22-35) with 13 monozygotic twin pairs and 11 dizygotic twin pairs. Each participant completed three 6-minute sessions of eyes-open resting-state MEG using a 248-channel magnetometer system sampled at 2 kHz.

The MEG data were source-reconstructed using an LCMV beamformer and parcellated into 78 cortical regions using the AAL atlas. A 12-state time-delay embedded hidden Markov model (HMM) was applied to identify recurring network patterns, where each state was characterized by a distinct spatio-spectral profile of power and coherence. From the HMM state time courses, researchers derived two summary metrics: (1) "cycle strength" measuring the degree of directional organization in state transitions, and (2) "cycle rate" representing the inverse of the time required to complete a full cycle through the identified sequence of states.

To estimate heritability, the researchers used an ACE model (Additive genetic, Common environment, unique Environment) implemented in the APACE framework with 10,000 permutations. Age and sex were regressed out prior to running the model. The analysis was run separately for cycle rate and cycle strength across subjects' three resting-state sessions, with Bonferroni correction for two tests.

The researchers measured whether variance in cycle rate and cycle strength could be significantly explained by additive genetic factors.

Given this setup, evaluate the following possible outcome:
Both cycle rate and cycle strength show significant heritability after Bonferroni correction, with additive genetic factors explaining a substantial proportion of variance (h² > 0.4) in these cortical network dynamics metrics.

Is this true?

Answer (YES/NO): NO